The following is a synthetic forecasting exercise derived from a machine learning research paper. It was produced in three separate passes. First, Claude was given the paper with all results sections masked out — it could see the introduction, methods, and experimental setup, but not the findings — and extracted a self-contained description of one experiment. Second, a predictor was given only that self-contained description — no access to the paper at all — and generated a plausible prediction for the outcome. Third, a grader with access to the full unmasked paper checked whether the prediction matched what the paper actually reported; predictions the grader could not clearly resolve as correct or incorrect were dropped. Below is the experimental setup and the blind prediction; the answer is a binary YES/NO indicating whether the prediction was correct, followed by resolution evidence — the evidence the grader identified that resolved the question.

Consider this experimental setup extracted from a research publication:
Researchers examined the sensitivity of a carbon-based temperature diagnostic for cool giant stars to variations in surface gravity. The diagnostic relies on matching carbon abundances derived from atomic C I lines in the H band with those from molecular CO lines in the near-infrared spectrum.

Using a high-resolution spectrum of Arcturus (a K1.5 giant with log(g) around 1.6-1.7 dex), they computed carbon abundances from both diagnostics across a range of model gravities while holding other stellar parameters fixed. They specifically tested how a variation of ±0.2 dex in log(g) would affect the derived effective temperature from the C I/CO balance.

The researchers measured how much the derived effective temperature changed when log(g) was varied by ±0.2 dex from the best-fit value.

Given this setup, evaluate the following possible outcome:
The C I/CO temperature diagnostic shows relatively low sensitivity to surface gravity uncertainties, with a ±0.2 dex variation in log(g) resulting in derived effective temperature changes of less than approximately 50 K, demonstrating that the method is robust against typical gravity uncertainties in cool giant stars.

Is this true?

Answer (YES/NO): YES